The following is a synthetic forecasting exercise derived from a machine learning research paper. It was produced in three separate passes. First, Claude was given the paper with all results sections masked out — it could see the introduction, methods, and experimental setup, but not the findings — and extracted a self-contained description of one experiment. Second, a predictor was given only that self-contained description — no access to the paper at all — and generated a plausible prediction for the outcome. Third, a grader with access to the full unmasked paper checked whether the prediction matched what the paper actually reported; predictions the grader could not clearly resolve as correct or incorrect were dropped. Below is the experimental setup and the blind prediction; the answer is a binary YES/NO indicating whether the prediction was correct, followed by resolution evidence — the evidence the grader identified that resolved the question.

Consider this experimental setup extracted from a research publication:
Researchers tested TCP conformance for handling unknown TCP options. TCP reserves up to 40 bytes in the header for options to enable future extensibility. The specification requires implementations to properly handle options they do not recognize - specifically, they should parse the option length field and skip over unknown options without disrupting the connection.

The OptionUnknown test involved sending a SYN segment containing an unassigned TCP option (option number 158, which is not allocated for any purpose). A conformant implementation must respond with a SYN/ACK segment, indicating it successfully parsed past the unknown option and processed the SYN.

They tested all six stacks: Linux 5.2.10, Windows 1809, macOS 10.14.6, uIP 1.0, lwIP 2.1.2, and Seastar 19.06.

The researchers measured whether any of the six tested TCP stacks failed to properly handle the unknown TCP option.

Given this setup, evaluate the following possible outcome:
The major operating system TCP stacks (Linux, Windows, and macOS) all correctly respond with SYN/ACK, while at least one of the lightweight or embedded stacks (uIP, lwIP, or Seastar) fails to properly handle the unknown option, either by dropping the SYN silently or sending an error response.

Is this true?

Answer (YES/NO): NO